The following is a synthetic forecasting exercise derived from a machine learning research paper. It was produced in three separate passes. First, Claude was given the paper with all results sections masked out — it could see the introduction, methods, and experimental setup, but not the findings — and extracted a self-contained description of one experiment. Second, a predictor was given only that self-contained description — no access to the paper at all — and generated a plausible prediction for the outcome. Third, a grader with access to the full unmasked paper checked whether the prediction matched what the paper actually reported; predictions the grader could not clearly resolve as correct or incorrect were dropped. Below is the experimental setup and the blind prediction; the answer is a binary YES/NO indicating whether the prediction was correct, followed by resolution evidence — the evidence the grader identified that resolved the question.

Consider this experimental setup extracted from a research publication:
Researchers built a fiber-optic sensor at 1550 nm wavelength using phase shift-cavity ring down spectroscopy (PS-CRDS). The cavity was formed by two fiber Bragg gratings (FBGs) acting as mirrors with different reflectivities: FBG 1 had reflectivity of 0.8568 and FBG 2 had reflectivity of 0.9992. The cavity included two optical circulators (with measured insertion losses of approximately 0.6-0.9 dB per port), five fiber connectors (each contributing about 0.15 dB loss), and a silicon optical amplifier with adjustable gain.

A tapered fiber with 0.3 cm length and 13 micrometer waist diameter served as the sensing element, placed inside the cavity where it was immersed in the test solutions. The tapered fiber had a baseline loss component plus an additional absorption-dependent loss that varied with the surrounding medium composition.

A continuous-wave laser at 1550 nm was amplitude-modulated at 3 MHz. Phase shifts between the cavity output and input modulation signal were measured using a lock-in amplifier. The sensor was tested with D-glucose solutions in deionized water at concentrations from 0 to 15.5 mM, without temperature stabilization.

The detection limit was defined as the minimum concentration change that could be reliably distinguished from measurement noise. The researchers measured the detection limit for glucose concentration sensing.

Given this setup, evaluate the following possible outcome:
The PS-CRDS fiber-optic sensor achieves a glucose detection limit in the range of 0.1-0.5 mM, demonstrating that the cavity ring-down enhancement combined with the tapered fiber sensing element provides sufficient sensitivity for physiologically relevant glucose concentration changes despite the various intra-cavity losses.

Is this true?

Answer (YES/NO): NO